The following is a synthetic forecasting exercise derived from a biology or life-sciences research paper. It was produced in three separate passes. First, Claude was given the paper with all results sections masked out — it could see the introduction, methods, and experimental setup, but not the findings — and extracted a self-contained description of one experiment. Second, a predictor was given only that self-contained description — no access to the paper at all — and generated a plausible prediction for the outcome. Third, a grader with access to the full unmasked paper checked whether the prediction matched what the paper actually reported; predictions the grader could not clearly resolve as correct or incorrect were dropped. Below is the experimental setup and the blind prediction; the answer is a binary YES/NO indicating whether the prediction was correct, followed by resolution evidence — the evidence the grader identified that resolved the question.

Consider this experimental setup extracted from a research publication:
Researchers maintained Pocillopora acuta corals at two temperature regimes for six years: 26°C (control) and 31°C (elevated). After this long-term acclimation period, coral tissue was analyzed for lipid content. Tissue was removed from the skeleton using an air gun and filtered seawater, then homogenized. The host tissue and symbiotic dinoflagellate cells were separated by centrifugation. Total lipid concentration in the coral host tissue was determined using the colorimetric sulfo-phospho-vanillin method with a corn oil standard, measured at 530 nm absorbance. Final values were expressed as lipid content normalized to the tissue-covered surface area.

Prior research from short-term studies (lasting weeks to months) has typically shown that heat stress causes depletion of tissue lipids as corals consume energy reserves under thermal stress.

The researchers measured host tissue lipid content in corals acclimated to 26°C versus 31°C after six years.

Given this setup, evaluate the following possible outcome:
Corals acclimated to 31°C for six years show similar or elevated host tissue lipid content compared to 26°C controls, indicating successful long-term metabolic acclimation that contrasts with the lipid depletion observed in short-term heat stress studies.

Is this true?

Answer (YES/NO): YES